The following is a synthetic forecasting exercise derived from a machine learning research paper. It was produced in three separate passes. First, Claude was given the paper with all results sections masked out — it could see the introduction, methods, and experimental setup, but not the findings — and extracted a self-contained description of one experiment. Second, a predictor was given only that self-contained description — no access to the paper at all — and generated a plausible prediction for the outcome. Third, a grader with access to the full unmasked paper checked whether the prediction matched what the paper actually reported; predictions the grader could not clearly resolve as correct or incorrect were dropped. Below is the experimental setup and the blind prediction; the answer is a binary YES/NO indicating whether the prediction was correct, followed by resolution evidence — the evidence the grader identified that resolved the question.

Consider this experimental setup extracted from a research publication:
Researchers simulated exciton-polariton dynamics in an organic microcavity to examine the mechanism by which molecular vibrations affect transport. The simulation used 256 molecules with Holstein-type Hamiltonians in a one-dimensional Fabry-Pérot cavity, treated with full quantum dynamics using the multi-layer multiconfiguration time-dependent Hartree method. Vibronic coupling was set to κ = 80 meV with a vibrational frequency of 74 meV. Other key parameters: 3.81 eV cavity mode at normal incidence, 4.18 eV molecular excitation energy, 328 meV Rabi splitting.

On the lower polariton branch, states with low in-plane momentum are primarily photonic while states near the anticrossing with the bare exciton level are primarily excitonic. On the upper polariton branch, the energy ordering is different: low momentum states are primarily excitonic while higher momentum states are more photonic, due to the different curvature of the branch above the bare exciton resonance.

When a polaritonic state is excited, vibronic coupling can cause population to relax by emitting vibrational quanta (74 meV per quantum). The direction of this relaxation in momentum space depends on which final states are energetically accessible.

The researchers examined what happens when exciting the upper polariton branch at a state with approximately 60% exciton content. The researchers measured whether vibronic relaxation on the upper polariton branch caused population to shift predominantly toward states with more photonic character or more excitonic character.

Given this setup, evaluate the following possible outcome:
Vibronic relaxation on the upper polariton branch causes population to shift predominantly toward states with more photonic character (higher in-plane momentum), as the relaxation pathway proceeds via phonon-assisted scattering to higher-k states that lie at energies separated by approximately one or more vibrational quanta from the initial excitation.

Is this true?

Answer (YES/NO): NO